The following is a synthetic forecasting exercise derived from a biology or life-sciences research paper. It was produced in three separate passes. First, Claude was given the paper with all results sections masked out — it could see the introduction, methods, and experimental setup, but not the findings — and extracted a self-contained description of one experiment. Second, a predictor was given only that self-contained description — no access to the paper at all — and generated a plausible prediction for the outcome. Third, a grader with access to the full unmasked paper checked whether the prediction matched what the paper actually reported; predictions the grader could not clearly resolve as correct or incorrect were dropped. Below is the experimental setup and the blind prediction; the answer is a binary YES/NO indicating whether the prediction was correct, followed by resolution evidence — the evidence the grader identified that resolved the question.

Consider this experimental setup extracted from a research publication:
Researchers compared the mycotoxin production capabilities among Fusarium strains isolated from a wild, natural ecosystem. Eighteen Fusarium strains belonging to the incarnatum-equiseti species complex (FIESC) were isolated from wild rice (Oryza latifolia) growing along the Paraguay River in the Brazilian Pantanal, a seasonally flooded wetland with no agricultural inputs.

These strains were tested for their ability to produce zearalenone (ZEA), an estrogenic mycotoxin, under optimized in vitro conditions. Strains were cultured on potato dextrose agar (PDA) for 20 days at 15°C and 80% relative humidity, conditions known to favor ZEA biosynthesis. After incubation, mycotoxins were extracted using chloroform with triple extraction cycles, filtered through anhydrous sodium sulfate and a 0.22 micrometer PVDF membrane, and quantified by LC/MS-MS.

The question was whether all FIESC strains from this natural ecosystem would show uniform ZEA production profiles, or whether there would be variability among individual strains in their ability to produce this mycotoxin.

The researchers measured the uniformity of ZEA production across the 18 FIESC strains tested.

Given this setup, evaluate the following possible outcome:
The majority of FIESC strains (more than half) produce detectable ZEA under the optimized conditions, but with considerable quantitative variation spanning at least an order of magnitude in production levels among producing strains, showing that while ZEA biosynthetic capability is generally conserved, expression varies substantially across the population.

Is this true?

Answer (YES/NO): YES